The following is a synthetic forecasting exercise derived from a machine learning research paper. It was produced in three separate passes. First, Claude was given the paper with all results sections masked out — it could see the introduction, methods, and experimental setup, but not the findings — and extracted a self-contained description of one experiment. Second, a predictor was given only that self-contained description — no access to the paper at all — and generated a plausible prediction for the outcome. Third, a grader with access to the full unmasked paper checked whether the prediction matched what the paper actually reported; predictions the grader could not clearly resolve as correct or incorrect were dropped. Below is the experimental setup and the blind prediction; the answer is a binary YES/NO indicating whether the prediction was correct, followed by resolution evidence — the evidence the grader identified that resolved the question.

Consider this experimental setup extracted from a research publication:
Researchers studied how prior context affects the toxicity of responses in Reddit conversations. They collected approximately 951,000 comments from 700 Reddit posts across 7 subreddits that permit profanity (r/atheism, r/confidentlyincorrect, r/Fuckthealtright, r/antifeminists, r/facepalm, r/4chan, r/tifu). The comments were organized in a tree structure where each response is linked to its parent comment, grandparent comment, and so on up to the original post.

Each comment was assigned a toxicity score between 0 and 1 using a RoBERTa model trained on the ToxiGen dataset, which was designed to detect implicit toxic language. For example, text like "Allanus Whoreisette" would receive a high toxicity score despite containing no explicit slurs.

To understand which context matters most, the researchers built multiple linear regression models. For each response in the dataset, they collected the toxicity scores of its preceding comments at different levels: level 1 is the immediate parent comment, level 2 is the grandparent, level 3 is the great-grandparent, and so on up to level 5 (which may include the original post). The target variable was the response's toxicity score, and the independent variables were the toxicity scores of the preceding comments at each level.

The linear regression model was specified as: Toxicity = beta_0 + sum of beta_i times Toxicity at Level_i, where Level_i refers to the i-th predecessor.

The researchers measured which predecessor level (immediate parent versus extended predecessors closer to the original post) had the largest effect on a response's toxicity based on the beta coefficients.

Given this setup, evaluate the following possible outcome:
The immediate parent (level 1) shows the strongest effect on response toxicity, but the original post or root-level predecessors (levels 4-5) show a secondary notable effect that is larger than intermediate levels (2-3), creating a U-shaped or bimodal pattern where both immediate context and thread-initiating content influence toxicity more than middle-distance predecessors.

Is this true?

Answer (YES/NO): NO